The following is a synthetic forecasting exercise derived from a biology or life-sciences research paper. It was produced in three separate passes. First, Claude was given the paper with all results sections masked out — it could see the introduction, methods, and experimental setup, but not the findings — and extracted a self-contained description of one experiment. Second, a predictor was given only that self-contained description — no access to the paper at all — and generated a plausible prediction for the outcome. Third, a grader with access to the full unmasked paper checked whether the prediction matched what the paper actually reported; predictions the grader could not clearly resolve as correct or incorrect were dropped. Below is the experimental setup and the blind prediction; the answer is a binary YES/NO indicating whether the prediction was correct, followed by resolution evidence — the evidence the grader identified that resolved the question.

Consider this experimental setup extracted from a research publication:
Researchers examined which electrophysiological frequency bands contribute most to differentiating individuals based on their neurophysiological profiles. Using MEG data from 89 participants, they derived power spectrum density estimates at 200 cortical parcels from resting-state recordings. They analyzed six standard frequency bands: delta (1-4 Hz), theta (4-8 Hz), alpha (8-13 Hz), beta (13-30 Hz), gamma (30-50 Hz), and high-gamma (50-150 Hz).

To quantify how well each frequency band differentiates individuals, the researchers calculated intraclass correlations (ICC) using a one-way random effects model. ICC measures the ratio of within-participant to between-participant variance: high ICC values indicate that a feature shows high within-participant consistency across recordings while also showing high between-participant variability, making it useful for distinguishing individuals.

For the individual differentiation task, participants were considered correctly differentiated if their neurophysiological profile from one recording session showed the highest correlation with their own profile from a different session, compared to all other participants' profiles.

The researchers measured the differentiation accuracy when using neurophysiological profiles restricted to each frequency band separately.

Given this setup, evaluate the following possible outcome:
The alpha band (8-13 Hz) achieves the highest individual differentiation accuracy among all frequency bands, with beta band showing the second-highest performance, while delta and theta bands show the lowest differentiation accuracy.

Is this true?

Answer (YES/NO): NO